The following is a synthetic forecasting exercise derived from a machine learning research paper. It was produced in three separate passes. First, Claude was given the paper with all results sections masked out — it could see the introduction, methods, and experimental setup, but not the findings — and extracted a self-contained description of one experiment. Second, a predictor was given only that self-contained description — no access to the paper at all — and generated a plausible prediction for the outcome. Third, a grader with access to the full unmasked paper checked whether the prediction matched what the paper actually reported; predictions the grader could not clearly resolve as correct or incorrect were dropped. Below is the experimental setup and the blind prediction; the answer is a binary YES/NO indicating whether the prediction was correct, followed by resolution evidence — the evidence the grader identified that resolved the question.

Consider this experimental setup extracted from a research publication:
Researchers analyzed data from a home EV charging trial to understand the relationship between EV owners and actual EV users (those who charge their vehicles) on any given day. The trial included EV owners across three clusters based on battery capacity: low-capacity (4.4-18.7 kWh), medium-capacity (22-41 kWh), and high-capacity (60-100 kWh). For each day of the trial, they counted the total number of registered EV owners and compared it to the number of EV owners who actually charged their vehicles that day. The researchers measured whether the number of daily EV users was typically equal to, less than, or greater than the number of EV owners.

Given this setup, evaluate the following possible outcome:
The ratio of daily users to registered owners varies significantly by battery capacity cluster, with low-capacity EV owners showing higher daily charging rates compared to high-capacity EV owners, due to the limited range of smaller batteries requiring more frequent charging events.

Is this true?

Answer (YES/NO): YES